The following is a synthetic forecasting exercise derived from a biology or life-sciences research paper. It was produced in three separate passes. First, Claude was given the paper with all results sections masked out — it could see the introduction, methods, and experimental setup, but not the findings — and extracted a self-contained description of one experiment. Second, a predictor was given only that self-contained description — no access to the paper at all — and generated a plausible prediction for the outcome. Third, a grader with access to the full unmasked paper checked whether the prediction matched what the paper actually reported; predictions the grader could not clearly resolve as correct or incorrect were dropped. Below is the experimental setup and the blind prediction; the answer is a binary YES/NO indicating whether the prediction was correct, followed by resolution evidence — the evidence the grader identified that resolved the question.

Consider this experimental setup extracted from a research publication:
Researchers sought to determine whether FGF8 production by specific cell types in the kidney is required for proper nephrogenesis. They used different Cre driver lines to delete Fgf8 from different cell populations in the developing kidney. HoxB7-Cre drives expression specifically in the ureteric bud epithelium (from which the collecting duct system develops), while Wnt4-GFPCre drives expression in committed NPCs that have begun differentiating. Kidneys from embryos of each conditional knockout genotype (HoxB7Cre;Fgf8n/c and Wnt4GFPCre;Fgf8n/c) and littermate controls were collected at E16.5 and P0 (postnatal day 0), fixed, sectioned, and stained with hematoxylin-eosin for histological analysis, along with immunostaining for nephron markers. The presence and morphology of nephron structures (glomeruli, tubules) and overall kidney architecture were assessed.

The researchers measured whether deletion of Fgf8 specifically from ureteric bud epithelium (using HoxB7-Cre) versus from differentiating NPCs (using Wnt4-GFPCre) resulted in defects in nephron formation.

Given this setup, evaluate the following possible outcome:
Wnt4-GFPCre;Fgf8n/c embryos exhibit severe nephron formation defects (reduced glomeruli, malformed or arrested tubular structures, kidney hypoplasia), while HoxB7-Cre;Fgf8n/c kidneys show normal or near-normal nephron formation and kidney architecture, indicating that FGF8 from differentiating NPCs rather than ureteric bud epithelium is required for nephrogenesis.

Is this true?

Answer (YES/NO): YES